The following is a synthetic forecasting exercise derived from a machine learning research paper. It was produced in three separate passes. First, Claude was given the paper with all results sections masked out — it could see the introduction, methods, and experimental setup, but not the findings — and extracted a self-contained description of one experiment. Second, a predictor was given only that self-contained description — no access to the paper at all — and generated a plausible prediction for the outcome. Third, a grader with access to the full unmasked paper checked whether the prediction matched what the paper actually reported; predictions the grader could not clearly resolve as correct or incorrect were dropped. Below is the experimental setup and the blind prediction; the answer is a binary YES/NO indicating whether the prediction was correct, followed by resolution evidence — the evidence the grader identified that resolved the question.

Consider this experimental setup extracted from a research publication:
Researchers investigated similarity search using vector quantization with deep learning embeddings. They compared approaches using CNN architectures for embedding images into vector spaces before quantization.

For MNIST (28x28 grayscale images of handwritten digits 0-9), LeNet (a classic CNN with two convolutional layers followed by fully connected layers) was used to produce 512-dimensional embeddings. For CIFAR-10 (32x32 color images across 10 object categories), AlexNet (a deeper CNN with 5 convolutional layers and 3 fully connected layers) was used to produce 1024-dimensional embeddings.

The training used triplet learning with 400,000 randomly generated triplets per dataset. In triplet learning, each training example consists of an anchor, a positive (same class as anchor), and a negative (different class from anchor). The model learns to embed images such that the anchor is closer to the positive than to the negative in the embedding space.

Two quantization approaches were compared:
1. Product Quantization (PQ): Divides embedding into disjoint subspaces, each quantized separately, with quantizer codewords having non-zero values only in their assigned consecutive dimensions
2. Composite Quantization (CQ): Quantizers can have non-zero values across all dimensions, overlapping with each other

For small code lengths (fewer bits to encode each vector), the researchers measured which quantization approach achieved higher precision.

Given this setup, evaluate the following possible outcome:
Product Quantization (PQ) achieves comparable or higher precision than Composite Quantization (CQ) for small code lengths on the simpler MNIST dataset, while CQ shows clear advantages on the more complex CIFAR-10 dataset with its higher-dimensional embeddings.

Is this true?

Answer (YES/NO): NO